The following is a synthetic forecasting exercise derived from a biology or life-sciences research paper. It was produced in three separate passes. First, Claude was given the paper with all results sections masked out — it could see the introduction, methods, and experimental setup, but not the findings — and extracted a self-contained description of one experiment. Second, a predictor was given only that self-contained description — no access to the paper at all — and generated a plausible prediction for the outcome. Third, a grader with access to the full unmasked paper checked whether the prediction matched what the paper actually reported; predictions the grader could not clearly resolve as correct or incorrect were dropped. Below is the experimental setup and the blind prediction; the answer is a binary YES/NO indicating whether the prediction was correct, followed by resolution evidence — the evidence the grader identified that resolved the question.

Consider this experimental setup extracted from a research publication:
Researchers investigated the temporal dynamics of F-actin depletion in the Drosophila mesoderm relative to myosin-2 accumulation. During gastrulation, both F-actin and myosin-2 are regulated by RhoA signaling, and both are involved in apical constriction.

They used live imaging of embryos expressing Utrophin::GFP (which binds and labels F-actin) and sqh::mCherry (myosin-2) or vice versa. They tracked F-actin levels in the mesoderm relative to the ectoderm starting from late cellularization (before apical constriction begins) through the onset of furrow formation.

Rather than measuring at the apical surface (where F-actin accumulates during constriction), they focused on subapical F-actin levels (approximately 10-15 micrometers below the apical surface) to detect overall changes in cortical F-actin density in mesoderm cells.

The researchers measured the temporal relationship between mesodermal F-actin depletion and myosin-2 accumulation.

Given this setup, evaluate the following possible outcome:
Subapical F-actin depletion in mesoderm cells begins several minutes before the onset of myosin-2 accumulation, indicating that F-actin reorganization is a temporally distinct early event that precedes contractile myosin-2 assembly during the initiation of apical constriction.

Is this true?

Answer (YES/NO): YES